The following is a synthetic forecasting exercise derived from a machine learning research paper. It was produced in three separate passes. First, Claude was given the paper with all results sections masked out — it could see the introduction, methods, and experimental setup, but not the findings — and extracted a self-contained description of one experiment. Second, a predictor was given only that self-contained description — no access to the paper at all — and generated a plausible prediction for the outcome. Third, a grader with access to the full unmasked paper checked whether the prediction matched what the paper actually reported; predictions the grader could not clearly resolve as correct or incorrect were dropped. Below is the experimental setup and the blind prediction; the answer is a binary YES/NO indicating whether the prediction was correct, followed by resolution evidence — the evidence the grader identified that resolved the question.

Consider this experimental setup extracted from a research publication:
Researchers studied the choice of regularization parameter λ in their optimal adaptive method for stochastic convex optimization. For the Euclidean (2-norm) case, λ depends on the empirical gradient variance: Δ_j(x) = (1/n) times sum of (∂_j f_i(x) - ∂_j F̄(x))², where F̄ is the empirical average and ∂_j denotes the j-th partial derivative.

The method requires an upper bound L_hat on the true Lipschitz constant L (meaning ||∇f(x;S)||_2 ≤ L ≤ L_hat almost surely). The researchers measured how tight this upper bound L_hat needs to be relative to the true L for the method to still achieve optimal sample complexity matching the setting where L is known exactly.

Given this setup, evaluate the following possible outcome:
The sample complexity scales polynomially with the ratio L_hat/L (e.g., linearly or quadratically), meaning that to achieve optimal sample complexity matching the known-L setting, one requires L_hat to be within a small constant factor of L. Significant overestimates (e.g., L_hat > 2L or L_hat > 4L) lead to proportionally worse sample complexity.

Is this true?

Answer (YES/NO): NO